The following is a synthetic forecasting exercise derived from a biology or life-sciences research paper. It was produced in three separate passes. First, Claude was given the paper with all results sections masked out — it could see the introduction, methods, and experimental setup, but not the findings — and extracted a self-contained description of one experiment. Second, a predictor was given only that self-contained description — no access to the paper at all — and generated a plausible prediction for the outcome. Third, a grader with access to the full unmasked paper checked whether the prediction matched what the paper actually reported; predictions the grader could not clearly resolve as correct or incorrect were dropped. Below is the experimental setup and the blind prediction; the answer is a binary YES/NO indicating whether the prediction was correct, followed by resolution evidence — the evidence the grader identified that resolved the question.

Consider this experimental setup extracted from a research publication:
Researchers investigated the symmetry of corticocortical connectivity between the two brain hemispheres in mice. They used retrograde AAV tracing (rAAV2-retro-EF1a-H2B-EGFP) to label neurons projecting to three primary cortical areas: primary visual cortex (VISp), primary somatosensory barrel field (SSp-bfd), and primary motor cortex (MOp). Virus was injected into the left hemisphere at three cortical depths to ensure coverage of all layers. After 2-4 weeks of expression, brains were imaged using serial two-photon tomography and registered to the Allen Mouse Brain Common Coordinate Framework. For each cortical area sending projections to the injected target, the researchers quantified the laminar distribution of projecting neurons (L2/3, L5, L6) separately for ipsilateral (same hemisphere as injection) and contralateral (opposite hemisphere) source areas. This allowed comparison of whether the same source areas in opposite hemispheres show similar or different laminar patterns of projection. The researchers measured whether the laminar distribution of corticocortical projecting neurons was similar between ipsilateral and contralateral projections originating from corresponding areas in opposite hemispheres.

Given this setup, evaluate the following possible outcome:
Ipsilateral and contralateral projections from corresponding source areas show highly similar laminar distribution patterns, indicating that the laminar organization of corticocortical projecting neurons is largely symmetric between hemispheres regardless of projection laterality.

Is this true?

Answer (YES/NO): NO